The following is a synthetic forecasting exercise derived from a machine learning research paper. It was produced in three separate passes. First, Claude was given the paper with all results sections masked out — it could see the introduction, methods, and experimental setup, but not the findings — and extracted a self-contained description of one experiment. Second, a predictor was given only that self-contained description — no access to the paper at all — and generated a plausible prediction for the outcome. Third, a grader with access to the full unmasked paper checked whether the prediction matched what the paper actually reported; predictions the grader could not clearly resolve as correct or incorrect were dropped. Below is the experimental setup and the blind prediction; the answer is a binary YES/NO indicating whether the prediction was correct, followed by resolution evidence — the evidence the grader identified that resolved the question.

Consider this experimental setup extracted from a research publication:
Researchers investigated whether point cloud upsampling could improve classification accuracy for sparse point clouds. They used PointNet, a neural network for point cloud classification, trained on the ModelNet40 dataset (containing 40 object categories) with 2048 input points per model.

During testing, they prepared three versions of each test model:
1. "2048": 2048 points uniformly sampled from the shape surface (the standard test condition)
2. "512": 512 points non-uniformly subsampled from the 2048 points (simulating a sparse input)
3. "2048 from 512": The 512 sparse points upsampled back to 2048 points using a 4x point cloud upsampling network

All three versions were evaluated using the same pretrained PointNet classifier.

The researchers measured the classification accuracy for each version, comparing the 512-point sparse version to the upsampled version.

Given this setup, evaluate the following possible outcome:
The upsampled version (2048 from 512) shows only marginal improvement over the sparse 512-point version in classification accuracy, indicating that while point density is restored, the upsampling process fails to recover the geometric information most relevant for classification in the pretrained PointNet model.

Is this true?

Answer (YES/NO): NO